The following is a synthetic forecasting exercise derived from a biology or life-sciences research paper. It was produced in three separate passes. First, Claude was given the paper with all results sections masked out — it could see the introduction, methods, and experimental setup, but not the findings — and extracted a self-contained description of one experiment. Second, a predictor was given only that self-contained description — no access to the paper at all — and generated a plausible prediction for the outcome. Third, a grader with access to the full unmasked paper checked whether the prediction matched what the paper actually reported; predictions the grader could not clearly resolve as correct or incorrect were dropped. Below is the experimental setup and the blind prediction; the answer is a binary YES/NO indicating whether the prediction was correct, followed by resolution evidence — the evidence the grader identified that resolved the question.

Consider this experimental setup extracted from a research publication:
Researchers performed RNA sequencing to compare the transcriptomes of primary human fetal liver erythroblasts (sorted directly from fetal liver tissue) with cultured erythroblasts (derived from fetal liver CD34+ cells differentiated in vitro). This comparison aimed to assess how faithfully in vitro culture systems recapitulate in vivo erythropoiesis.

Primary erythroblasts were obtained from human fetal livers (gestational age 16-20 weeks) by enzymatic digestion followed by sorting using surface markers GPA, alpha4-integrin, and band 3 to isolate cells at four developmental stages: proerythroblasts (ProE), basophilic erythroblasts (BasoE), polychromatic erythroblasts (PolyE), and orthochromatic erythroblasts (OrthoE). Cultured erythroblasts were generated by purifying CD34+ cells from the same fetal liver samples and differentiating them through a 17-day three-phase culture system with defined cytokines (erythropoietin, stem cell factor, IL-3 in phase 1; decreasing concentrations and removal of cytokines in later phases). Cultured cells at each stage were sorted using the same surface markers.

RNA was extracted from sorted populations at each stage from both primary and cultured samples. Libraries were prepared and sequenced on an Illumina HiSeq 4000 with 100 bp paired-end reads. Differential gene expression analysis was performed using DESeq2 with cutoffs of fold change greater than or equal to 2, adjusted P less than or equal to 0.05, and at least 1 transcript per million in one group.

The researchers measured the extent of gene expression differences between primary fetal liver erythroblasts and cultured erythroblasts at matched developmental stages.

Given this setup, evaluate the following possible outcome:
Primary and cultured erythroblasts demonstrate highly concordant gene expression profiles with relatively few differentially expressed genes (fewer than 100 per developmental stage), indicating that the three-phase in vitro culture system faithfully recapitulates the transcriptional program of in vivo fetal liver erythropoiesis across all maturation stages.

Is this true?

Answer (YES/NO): NO